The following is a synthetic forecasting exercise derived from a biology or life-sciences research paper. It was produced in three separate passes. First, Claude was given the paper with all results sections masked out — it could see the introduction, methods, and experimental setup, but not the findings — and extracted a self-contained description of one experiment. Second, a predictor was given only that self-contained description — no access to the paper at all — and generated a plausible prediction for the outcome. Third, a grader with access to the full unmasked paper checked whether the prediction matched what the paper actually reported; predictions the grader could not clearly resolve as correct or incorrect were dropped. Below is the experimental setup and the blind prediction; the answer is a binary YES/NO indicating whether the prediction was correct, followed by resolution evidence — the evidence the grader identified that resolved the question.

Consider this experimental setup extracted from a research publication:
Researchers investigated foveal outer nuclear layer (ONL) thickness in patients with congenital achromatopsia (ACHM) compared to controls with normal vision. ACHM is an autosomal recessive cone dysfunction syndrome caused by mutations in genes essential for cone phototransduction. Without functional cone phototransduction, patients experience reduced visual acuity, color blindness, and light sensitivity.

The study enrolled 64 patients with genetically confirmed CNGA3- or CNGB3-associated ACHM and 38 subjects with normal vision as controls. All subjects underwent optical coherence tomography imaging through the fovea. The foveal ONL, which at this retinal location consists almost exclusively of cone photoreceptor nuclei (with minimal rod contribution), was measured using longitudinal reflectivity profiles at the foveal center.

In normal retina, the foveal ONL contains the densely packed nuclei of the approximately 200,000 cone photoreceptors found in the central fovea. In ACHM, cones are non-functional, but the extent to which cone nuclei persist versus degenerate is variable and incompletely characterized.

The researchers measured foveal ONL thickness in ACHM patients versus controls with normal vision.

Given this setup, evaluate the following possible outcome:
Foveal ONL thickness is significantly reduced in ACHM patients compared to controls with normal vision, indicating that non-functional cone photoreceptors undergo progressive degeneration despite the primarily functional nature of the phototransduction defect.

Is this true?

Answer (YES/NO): YES